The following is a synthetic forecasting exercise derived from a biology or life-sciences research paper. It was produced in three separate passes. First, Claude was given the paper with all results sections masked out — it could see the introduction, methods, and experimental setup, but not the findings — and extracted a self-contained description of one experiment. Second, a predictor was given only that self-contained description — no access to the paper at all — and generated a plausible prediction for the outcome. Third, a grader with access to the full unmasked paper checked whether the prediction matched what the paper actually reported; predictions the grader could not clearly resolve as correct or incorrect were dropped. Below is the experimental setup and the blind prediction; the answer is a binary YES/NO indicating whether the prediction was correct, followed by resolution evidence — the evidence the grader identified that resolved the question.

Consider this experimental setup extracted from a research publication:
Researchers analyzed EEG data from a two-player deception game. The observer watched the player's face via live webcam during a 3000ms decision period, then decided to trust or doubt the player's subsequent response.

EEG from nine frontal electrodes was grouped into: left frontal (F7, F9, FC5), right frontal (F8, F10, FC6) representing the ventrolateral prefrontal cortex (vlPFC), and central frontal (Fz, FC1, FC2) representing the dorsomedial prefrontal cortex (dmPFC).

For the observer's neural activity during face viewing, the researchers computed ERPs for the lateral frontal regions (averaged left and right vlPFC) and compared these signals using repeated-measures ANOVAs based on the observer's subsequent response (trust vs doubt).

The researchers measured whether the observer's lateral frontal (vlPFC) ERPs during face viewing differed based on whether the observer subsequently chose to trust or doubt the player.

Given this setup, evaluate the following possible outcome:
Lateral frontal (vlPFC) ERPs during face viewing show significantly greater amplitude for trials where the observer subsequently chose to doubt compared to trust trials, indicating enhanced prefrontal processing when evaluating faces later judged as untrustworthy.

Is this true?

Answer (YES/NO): NO